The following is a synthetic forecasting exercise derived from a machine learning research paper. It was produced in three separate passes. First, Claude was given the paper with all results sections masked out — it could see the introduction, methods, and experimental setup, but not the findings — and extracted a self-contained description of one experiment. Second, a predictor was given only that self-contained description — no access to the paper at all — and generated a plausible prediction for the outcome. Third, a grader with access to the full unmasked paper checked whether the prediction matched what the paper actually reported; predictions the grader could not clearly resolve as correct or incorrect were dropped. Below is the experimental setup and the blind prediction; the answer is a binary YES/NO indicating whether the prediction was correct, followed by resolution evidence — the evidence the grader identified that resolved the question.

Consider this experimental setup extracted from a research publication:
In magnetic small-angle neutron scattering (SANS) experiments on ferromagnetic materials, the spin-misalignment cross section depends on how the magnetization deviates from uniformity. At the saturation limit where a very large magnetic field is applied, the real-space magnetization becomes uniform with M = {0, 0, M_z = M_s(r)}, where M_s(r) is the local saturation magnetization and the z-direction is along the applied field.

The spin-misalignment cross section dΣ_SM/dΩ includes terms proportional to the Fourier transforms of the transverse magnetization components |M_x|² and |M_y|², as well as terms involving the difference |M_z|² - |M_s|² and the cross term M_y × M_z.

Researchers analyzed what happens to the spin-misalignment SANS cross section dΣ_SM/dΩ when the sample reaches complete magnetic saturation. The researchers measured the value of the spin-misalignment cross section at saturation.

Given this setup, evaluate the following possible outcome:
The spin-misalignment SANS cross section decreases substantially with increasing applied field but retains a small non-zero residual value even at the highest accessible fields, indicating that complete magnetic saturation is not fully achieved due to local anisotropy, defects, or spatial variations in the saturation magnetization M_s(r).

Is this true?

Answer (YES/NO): YES